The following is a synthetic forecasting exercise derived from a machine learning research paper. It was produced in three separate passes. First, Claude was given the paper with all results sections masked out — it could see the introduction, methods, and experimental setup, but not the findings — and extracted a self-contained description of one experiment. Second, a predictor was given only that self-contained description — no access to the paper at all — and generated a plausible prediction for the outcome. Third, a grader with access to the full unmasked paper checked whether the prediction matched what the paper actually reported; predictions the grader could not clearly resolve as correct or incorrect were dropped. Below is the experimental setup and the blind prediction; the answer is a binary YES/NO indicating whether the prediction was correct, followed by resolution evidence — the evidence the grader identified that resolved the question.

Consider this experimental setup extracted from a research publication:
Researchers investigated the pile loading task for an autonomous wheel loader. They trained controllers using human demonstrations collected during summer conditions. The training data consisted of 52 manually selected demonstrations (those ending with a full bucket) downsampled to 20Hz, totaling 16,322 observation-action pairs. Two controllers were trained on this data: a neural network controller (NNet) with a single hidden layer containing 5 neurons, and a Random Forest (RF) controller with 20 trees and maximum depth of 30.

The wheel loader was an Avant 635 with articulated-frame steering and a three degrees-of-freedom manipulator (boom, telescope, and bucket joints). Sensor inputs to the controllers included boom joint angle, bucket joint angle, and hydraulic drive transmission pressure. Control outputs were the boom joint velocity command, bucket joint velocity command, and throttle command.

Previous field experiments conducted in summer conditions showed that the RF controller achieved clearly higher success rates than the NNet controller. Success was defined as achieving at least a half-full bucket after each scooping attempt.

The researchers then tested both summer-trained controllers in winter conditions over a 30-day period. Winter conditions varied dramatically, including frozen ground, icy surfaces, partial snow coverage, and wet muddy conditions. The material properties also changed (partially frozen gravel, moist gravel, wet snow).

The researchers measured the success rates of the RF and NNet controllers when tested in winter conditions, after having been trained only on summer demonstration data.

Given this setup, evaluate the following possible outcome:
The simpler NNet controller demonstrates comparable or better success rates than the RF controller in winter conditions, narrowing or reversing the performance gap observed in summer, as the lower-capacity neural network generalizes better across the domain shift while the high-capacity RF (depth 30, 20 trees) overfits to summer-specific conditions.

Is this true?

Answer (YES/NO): NO